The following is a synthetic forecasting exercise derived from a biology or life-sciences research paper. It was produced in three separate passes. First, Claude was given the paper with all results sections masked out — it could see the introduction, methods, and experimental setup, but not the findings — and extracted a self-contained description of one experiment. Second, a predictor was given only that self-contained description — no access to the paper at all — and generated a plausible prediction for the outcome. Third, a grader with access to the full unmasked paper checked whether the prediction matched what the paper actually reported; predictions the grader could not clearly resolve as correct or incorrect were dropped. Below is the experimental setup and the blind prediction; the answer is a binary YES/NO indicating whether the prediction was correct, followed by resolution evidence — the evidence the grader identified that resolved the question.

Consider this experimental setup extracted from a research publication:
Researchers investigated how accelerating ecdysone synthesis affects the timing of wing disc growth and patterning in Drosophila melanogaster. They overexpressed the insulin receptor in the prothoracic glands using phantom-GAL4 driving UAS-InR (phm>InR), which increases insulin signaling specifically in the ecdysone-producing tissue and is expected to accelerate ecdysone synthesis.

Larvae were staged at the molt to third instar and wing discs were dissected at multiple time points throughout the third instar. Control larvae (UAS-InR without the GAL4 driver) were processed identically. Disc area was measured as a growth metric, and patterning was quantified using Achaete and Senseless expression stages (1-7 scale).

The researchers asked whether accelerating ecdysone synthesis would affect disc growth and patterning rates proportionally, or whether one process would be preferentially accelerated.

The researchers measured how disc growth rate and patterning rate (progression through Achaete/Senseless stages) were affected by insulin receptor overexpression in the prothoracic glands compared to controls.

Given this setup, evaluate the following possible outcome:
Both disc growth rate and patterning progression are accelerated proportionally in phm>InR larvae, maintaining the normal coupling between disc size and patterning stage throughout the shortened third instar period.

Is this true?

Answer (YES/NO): NO